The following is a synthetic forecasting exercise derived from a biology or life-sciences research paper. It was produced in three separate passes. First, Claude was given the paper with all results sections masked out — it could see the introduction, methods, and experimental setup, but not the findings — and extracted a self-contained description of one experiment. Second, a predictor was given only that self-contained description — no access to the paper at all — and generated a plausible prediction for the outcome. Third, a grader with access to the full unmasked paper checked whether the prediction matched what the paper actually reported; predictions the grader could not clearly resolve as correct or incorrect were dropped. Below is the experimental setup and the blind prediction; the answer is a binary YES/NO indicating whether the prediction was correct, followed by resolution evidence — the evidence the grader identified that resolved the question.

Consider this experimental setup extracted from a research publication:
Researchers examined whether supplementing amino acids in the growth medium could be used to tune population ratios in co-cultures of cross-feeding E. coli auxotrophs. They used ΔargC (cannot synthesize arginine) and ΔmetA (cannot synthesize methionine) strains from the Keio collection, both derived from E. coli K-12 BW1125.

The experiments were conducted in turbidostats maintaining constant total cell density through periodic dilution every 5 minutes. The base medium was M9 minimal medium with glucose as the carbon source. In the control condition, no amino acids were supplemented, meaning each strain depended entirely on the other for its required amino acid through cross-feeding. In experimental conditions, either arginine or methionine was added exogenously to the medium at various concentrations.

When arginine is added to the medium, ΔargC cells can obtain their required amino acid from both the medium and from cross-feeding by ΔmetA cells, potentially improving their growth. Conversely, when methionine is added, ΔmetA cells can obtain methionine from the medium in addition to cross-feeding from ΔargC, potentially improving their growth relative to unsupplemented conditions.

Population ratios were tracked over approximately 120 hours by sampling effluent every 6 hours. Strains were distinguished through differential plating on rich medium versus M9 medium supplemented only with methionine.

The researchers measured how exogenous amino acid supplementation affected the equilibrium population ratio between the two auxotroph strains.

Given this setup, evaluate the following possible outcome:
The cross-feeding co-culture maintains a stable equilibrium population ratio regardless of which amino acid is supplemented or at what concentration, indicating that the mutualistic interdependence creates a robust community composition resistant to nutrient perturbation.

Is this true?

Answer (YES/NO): NO